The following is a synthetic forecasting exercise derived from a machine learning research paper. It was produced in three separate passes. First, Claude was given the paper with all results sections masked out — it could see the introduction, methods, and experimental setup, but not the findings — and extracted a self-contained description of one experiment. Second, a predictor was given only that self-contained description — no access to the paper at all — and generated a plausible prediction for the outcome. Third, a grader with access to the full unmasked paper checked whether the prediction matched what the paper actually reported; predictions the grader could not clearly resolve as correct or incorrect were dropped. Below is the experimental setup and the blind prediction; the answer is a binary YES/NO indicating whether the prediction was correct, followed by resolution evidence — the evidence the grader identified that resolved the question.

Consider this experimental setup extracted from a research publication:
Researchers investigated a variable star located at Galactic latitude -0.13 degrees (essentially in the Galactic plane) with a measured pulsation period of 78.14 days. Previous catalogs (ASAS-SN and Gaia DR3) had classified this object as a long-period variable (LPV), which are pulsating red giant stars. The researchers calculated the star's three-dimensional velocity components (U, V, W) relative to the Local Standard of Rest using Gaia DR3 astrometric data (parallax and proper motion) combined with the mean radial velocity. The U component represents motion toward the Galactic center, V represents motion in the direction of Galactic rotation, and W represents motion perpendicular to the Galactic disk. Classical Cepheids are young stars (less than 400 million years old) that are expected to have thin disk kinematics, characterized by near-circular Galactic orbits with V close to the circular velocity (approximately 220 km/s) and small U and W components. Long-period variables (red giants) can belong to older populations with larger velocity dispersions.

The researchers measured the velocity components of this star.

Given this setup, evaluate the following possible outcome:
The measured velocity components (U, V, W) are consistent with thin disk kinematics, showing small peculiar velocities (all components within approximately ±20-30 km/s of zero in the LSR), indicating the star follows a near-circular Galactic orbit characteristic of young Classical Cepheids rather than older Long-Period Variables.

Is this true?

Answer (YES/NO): YES